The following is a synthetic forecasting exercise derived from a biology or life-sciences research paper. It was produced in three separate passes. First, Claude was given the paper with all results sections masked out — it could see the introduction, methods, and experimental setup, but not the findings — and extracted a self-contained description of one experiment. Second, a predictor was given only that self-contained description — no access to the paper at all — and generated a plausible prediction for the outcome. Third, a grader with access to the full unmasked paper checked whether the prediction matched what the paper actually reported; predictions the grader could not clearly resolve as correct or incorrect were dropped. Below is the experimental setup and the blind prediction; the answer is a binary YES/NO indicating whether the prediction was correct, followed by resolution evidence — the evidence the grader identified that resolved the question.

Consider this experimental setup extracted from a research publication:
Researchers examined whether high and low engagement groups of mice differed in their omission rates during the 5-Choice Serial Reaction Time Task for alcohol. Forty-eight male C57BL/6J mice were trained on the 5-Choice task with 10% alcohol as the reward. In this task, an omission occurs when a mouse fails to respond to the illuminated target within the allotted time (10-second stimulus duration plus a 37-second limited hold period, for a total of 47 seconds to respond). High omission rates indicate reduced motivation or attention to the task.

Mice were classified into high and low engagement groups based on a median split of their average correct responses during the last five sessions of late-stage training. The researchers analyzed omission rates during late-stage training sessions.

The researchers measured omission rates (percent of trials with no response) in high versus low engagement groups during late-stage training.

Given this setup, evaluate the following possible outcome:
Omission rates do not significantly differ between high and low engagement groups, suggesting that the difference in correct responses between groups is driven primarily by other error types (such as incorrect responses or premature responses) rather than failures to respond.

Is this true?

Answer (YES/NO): NO